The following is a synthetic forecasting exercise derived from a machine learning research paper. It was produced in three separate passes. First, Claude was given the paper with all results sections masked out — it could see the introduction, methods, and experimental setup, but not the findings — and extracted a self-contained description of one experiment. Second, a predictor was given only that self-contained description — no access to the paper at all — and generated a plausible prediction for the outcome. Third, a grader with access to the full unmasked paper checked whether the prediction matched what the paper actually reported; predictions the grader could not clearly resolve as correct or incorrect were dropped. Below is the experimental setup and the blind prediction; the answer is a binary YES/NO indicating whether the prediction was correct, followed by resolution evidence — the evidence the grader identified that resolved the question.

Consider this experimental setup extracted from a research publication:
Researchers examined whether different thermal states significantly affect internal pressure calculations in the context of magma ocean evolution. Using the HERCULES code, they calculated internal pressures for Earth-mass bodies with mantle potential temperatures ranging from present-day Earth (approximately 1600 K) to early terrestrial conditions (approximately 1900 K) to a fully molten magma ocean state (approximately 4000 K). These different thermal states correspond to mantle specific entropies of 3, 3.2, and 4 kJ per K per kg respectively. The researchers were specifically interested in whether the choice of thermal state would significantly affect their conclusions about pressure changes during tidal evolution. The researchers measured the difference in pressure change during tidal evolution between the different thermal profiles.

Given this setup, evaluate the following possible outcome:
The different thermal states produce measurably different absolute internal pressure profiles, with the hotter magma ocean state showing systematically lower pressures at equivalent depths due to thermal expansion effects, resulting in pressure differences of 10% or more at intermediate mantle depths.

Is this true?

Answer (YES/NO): NO